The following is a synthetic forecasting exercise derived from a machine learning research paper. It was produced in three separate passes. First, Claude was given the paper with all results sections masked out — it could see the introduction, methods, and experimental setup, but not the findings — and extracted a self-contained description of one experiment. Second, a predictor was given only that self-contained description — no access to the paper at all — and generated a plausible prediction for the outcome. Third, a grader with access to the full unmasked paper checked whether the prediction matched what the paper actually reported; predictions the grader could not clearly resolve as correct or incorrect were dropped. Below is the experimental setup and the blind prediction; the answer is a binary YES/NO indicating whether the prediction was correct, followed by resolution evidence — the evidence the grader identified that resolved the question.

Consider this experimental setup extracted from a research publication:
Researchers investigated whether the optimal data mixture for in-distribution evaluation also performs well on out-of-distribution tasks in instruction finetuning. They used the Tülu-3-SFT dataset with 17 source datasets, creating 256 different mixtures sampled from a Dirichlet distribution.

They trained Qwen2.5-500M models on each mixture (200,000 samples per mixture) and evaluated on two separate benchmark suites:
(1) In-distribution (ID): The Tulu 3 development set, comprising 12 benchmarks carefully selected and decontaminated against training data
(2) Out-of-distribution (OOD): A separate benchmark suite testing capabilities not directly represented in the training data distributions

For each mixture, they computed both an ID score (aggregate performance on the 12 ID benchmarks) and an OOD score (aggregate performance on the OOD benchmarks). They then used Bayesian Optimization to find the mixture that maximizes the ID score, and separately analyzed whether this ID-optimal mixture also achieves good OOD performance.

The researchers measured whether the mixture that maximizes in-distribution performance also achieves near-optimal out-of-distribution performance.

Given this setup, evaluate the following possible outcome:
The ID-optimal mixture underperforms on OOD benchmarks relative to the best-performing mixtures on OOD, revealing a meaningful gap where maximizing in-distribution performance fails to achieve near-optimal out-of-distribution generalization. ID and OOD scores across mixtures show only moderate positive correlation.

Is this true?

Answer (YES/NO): YES